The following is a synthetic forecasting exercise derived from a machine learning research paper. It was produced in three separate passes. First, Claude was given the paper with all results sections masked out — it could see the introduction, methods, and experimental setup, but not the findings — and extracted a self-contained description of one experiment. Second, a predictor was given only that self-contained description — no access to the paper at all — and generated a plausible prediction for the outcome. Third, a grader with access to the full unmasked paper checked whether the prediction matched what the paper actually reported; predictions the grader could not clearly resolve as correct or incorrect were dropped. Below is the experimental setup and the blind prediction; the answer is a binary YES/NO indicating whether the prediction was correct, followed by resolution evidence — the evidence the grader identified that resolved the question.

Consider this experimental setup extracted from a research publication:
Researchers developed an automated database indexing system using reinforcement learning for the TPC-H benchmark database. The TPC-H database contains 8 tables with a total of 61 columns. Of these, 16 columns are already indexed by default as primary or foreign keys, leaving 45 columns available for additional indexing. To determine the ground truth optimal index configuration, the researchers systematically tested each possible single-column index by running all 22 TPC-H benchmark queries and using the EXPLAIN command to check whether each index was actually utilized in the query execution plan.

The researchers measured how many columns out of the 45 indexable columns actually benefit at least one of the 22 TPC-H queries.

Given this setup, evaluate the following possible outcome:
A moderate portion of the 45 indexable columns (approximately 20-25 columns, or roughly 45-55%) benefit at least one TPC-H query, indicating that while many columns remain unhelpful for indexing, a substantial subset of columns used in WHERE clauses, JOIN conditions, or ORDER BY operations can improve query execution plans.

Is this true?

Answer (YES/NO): NO